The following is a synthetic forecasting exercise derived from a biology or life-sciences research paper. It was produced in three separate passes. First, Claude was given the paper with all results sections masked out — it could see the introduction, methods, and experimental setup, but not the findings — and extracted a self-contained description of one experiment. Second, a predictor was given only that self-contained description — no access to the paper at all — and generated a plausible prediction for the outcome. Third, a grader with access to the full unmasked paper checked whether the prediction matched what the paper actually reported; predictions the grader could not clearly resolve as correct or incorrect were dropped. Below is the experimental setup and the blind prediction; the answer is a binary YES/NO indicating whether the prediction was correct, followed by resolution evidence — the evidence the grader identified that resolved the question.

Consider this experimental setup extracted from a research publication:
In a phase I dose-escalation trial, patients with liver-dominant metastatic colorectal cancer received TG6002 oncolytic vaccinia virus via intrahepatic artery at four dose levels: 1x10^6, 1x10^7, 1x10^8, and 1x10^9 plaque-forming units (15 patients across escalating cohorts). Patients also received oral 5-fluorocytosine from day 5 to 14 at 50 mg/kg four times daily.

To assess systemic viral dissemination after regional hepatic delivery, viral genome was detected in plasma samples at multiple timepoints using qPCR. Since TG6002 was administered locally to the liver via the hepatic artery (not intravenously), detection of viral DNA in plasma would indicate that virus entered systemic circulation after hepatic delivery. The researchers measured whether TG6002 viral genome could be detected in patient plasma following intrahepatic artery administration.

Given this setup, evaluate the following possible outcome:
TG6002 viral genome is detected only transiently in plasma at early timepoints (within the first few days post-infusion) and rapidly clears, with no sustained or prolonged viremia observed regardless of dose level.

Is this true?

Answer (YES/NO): NO